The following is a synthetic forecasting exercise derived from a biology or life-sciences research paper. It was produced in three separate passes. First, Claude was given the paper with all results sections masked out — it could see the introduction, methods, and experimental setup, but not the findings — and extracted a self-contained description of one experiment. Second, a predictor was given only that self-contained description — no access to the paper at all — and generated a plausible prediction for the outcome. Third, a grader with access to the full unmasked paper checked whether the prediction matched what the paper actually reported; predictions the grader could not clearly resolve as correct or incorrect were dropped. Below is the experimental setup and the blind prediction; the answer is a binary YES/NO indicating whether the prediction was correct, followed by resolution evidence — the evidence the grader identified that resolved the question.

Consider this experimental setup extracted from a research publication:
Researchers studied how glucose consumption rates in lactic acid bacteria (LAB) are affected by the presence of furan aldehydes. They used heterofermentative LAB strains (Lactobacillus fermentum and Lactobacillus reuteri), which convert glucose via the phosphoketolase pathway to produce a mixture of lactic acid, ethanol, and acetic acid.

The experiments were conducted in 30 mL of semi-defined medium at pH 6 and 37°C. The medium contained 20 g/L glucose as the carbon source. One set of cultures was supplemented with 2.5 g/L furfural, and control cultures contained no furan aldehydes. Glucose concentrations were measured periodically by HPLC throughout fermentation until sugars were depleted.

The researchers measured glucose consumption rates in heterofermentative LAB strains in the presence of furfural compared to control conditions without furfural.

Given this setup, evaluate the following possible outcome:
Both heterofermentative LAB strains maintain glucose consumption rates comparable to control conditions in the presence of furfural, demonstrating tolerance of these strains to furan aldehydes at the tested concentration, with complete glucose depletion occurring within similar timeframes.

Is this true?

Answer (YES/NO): NO